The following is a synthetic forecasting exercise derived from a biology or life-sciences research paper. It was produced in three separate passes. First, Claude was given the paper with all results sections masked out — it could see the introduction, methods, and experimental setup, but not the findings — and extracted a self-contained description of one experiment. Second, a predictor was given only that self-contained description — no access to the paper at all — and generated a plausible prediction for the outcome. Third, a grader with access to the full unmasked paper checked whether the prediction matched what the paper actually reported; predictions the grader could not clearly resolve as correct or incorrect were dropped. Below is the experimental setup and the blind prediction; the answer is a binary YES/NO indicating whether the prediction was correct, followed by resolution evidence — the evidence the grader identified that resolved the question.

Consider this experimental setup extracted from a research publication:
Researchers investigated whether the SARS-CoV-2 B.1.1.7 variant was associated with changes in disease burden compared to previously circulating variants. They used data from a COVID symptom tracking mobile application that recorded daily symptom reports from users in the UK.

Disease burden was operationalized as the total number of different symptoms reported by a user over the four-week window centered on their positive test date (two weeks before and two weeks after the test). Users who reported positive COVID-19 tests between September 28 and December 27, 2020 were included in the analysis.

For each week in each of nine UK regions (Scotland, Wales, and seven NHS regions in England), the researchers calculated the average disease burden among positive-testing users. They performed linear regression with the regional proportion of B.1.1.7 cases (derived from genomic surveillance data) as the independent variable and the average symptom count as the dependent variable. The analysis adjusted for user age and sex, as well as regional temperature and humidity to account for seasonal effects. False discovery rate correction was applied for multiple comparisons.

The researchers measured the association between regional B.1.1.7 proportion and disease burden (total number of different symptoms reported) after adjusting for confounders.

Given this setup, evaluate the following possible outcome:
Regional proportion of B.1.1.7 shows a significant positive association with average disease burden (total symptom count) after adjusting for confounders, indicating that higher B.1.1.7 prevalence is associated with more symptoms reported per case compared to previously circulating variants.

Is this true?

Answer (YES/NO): NO